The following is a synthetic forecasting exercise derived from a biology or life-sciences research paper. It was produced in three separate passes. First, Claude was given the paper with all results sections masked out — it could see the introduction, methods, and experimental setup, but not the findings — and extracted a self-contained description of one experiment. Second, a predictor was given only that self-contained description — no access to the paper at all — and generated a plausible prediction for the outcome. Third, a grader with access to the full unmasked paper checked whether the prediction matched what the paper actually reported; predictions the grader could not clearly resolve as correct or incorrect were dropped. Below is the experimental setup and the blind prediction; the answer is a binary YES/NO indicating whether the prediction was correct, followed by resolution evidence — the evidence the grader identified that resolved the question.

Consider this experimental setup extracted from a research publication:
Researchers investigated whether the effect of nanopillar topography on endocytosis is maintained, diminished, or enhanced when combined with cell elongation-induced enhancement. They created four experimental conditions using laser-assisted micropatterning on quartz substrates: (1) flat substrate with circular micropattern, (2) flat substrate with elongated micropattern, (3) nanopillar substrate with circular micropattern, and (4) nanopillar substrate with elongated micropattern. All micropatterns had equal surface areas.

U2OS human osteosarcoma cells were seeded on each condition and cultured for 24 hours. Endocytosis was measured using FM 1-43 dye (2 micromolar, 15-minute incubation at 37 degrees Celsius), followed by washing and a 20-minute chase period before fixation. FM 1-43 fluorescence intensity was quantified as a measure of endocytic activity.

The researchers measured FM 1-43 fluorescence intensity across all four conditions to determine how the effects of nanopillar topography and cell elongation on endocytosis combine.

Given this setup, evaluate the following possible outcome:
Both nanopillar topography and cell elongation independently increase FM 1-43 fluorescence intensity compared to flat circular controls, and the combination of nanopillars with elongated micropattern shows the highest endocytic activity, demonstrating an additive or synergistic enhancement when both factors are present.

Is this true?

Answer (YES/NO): NO